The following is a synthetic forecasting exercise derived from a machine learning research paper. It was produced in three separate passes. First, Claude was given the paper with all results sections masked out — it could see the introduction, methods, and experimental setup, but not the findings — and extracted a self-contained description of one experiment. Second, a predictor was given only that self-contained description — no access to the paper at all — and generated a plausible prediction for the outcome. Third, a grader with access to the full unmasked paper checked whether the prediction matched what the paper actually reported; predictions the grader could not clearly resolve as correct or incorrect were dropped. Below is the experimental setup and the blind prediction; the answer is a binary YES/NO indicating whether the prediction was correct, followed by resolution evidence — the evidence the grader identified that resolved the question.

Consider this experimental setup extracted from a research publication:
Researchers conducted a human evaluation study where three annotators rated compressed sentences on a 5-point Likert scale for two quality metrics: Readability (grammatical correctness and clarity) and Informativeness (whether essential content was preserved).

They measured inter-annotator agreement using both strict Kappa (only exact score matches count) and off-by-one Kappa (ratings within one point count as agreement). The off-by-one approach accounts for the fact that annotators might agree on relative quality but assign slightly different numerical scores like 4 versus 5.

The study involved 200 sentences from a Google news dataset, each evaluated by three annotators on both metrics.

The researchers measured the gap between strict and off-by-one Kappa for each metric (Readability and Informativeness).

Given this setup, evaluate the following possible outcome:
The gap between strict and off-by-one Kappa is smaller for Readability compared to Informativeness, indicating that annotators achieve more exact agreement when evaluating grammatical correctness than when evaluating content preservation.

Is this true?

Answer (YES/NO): YES